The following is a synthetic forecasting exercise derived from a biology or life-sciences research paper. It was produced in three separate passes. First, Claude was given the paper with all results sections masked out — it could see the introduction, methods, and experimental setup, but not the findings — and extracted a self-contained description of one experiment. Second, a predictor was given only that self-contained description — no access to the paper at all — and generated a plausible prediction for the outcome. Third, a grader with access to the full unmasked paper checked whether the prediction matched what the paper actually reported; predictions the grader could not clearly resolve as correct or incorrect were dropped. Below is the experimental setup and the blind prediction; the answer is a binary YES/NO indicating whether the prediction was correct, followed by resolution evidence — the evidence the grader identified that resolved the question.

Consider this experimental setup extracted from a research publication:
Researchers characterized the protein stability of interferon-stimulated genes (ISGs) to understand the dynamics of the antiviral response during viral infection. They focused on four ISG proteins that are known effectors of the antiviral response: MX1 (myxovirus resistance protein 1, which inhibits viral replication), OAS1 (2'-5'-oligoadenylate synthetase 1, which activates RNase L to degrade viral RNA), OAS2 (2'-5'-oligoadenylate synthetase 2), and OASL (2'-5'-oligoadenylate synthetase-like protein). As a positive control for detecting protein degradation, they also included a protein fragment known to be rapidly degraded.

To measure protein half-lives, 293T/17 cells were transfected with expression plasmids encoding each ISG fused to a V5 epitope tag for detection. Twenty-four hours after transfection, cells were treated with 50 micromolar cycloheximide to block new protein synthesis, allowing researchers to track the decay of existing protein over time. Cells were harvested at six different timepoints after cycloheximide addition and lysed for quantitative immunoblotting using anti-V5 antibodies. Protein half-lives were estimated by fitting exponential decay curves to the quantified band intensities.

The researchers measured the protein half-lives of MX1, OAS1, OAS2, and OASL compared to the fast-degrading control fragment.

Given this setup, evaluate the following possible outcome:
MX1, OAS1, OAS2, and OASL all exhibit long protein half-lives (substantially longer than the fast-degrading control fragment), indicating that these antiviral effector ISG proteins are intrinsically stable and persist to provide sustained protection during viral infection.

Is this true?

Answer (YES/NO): YES